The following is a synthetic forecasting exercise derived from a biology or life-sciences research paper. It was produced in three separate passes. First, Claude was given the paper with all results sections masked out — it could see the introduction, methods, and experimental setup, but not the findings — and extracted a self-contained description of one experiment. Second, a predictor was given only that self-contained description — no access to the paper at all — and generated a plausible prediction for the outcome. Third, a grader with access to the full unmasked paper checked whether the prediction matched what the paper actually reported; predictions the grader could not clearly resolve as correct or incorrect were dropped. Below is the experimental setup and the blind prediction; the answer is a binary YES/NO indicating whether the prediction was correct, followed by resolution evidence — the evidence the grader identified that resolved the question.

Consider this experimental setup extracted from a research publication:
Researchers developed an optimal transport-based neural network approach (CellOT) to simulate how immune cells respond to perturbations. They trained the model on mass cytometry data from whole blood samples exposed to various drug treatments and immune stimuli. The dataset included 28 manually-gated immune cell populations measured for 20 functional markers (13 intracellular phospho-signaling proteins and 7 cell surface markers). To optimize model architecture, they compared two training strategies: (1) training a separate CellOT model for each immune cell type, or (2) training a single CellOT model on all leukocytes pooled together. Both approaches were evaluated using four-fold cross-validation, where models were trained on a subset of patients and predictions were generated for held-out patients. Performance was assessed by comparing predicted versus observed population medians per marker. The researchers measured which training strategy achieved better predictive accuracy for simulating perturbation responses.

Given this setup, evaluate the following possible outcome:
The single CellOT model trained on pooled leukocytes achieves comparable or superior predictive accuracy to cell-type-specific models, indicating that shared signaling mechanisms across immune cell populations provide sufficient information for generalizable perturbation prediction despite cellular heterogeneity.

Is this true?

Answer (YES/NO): NO